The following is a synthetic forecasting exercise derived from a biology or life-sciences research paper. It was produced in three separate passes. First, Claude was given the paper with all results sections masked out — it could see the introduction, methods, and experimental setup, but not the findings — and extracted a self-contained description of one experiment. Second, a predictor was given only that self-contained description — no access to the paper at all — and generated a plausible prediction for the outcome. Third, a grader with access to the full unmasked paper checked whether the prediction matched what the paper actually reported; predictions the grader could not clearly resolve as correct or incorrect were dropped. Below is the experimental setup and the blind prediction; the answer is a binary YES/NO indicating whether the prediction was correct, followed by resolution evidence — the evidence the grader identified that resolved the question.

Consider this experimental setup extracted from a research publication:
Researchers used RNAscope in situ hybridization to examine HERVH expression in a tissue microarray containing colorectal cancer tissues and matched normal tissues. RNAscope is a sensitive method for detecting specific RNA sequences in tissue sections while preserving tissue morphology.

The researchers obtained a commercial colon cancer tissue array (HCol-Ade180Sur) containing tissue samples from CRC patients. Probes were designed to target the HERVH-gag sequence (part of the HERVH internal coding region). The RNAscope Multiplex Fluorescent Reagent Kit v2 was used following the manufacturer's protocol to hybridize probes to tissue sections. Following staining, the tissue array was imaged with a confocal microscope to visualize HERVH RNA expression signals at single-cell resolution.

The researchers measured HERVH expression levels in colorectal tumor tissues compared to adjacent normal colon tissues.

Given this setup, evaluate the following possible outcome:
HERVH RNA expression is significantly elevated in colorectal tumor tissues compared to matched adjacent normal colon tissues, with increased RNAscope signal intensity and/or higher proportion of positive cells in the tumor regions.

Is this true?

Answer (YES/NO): YES